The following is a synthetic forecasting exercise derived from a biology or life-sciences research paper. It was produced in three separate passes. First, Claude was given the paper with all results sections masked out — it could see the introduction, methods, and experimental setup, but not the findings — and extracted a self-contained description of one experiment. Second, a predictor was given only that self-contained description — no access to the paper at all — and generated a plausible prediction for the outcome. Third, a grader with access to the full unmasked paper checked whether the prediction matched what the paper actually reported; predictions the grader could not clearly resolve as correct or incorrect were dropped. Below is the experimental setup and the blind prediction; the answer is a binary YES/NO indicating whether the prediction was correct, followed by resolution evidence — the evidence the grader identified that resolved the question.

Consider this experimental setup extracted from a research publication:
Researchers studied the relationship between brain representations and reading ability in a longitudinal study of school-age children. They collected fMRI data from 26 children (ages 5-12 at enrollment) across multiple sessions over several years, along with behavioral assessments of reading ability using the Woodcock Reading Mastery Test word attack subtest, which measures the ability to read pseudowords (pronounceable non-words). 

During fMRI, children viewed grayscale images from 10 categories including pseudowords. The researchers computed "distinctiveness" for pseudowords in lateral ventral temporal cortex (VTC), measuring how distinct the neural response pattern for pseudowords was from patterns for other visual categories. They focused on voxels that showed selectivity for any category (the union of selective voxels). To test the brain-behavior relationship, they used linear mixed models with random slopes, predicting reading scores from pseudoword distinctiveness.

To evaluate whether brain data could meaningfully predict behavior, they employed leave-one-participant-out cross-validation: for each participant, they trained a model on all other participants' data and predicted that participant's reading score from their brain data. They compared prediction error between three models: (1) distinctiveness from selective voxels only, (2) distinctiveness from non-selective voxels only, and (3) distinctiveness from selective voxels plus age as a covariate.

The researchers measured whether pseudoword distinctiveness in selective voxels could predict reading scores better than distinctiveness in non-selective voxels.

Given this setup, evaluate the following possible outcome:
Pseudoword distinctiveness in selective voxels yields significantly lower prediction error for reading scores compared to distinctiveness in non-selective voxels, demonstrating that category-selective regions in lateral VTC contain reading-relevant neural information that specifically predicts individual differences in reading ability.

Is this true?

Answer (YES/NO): YES